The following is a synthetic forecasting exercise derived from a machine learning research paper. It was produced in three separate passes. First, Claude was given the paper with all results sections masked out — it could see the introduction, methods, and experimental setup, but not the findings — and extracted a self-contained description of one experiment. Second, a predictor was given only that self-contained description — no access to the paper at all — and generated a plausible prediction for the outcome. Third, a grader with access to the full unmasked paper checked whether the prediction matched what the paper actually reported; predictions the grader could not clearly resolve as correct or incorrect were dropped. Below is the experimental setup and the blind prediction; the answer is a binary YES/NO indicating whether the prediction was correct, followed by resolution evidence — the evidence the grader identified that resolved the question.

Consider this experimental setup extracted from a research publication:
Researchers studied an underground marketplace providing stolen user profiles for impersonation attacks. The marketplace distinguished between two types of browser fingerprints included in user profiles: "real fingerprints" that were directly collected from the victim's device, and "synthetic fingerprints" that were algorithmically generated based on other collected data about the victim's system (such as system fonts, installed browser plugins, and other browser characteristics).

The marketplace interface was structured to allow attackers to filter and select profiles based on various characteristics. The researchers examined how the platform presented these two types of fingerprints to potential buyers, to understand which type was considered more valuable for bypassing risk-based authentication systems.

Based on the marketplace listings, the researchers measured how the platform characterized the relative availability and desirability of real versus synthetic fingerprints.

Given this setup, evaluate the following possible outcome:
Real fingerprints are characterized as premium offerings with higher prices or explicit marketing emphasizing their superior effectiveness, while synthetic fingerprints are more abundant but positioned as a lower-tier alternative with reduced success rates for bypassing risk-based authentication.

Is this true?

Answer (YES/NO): NO